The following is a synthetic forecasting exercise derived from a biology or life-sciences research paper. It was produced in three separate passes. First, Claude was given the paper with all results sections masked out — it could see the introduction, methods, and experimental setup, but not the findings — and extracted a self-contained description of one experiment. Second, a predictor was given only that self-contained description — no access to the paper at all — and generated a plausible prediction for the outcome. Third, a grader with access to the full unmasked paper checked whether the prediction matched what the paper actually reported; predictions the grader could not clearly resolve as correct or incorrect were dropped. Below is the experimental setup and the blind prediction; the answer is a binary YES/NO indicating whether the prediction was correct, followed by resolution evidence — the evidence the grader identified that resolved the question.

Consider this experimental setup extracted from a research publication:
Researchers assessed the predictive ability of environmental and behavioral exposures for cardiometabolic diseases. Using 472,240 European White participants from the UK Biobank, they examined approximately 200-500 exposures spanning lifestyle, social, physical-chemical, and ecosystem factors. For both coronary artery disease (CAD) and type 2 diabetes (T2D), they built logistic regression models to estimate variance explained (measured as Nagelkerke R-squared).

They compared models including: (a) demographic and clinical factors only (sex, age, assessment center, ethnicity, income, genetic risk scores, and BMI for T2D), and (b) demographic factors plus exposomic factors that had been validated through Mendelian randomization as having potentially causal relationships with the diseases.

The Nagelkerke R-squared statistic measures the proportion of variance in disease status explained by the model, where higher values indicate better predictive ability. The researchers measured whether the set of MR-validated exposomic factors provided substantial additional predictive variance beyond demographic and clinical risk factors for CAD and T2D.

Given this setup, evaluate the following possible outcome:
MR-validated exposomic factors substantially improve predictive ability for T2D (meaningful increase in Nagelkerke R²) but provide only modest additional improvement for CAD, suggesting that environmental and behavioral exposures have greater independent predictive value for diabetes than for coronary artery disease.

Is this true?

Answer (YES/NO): NO